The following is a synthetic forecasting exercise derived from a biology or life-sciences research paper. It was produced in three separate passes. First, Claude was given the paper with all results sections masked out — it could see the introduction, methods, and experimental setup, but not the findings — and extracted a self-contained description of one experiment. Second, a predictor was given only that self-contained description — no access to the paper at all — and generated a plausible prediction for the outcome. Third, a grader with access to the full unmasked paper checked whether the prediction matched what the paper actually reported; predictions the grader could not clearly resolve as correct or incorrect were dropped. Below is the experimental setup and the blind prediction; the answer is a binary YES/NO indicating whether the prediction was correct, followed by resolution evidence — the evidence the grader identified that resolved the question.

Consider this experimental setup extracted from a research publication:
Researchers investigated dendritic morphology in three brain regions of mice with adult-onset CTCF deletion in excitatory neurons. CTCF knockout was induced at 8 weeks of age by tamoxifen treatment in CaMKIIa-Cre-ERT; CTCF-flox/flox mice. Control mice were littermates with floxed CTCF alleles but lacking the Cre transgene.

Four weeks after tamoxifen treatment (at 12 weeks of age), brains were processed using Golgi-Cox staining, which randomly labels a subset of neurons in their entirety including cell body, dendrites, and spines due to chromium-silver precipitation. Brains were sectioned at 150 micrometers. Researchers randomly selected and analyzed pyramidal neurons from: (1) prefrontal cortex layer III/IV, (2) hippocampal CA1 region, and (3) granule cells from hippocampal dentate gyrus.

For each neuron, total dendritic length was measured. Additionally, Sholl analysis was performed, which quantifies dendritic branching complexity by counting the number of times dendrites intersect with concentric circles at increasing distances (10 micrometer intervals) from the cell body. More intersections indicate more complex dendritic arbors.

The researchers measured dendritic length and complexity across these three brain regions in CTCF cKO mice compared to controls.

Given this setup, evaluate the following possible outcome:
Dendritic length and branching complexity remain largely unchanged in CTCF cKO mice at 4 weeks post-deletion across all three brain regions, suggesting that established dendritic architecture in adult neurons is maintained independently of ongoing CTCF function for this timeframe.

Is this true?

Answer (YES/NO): NO